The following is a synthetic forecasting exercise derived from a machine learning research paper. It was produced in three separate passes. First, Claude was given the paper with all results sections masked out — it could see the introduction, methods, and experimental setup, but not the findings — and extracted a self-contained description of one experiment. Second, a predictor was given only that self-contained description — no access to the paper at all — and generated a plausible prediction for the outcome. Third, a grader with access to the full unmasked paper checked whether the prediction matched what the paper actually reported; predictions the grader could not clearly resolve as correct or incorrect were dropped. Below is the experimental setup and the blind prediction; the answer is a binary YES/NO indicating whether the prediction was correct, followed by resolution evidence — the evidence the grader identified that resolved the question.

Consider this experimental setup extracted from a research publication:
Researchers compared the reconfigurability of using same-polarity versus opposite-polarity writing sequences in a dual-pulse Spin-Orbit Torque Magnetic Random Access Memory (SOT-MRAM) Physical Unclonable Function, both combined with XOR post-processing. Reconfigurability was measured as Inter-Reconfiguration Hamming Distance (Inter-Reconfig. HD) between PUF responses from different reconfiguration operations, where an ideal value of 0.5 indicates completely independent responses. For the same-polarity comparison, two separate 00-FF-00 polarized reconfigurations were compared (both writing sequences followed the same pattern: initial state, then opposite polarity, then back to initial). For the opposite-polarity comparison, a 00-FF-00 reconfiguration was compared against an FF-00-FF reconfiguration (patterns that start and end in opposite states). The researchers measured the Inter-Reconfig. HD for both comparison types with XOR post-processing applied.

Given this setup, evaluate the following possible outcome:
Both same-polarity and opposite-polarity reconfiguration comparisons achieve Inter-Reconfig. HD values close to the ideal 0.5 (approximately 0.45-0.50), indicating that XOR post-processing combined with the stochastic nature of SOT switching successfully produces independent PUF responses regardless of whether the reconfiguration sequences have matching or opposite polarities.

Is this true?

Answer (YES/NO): YES